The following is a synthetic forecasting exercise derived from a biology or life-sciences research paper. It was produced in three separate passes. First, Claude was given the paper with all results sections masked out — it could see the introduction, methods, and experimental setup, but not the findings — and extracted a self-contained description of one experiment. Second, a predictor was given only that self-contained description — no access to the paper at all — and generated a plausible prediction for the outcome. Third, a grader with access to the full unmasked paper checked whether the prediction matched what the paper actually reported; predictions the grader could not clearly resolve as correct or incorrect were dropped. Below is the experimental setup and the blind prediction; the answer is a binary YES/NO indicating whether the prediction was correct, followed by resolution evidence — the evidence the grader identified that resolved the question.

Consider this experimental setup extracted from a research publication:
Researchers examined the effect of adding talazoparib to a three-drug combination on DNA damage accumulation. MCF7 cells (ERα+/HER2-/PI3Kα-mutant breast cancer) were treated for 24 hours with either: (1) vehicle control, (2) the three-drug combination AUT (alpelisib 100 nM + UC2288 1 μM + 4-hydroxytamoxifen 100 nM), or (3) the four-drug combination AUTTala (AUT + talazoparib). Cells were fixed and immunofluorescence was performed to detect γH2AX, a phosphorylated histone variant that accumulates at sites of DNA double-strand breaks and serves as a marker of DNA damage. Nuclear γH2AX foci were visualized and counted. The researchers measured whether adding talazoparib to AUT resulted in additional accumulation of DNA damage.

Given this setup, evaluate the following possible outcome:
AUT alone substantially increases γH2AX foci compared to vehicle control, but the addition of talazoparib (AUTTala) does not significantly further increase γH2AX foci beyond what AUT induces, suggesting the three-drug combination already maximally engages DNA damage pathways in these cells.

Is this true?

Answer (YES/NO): NO